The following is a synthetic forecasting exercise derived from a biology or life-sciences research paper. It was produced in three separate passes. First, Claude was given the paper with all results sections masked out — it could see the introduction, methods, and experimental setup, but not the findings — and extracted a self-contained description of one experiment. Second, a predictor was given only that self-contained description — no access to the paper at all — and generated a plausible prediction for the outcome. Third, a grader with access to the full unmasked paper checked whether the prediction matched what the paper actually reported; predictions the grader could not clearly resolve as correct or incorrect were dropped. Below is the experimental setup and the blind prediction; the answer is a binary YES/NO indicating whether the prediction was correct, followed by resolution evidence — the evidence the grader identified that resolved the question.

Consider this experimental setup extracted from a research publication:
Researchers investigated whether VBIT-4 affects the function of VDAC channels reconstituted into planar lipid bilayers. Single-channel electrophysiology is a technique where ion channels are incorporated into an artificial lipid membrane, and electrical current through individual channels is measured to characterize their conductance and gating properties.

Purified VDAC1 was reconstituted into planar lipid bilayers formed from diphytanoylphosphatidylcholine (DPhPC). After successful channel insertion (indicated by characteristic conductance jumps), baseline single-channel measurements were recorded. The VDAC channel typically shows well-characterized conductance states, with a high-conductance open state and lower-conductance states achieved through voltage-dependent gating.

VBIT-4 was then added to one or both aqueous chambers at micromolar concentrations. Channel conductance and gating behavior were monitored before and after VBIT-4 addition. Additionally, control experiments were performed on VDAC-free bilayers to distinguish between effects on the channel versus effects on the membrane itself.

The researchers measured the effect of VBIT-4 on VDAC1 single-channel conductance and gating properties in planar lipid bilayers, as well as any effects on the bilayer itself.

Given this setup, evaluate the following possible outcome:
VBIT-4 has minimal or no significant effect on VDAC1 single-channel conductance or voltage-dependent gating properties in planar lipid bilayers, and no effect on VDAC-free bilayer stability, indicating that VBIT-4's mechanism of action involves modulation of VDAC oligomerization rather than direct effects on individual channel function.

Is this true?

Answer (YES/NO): NO